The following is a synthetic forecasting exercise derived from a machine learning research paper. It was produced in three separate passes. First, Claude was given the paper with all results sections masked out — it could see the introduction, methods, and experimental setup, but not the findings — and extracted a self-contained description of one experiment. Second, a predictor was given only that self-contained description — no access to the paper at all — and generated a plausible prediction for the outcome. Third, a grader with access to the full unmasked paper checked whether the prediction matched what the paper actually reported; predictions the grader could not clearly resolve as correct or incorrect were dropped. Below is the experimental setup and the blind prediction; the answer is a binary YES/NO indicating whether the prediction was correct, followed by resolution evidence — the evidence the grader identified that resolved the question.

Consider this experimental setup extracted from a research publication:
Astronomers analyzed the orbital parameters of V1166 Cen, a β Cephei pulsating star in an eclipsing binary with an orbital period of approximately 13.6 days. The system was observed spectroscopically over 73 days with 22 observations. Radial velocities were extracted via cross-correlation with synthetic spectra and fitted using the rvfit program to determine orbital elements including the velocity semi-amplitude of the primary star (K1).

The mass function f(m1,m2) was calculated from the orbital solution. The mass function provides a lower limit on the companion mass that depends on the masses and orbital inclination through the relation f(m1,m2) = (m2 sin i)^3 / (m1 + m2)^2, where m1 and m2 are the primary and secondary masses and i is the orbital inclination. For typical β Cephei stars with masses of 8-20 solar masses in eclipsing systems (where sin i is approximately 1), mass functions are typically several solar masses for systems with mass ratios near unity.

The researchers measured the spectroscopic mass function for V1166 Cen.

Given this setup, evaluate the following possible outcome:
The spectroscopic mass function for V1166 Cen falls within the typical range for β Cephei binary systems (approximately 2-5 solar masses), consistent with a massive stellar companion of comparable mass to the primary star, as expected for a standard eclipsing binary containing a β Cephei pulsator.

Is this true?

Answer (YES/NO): NO